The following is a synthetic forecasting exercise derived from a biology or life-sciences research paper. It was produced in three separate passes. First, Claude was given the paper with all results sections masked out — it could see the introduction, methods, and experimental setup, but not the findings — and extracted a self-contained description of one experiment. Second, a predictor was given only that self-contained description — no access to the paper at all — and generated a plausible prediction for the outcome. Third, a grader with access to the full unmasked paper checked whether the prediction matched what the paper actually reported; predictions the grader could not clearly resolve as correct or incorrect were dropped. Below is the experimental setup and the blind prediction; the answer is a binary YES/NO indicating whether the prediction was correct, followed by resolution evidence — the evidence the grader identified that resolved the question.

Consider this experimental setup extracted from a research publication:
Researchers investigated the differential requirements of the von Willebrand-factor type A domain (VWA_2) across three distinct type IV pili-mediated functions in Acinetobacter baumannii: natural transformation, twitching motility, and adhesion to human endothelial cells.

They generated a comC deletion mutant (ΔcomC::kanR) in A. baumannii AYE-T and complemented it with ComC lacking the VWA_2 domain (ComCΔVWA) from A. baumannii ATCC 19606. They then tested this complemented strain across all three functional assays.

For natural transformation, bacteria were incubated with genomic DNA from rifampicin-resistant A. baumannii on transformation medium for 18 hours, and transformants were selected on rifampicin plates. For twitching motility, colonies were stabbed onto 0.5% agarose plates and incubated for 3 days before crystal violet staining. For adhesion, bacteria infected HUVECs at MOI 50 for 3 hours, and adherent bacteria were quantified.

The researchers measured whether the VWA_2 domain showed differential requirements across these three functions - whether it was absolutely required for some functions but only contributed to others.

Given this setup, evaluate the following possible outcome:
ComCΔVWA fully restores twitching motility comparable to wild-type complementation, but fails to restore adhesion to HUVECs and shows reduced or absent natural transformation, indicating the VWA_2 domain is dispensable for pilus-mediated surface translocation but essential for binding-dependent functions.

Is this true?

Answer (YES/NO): NO